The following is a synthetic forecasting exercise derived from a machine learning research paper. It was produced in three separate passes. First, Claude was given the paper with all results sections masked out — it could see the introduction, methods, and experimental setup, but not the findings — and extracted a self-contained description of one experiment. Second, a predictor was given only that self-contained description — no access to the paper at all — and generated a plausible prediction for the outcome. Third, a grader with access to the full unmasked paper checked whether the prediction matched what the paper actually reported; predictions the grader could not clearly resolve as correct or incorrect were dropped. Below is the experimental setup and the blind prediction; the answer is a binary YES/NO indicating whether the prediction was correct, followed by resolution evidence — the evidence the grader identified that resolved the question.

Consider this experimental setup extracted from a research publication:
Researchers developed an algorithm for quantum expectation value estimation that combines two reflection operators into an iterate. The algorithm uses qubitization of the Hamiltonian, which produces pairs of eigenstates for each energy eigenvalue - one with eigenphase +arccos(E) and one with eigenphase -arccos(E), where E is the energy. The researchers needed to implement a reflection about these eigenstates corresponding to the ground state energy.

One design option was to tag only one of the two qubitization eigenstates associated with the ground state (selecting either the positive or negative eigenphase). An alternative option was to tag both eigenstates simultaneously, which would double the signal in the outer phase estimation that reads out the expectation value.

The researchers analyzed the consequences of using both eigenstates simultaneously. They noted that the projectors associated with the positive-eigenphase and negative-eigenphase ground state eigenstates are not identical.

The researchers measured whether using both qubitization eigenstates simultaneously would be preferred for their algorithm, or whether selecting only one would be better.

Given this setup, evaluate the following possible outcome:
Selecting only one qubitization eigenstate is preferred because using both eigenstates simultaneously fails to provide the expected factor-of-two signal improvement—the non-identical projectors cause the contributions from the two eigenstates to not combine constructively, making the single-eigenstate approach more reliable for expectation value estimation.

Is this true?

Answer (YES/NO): NO